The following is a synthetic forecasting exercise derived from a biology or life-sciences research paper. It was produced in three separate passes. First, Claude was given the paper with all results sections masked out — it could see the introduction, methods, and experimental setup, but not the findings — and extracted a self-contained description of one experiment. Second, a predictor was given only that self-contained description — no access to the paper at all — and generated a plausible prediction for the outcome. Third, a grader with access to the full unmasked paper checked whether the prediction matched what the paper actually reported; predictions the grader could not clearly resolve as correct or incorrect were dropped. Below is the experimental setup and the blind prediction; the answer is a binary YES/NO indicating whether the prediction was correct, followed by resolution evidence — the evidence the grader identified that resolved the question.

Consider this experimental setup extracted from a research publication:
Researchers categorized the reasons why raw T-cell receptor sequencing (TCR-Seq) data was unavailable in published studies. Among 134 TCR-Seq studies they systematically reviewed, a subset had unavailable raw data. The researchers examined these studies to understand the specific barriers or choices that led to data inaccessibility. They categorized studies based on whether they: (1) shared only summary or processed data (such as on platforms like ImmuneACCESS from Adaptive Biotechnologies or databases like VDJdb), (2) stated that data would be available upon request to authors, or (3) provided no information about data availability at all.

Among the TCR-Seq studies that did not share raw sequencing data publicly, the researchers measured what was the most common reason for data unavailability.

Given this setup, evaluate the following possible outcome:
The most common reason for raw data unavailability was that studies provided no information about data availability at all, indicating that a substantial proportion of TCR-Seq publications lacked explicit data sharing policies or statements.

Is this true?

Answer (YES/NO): NO